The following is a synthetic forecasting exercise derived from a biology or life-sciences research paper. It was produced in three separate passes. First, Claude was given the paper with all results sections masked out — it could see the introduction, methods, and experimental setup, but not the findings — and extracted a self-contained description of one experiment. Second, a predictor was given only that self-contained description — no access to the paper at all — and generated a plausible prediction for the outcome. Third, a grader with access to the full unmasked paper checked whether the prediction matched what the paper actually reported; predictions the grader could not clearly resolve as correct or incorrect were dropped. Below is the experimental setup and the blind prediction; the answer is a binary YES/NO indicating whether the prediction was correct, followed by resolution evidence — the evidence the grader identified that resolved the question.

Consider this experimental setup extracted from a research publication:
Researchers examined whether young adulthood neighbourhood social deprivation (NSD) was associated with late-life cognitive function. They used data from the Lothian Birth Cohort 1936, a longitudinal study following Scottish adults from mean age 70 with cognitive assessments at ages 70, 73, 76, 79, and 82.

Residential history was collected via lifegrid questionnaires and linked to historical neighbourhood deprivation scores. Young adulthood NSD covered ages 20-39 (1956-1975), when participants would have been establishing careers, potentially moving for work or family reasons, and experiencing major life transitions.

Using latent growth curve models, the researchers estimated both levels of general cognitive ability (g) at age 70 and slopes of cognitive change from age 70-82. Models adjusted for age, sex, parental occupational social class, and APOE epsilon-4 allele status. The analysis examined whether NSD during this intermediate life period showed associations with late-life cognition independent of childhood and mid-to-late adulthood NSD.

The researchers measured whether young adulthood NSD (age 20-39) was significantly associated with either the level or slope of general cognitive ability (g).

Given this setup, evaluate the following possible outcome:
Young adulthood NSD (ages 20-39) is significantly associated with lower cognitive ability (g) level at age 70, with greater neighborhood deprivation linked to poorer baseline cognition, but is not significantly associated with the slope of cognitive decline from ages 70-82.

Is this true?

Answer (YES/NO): NO